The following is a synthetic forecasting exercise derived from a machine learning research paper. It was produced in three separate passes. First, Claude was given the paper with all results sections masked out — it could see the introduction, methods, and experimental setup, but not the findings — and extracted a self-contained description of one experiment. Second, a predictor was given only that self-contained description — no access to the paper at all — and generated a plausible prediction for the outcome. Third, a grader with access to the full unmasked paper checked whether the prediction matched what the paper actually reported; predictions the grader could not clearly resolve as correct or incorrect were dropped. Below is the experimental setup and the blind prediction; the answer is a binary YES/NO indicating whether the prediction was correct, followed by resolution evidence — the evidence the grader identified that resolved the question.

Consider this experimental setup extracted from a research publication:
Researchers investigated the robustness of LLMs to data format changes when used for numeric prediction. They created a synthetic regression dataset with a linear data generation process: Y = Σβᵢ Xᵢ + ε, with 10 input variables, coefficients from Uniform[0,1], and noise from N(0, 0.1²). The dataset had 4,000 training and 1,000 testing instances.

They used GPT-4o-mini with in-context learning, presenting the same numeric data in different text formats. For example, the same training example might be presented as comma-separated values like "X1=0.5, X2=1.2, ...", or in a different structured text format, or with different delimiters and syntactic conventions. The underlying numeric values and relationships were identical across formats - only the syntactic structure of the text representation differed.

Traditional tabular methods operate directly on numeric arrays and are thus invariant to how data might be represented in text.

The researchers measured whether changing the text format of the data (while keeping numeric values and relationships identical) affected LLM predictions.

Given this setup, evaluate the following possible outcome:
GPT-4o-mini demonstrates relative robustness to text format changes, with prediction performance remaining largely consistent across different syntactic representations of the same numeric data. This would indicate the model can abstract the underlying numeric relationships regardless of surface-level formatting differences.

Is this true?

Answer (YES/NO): NO